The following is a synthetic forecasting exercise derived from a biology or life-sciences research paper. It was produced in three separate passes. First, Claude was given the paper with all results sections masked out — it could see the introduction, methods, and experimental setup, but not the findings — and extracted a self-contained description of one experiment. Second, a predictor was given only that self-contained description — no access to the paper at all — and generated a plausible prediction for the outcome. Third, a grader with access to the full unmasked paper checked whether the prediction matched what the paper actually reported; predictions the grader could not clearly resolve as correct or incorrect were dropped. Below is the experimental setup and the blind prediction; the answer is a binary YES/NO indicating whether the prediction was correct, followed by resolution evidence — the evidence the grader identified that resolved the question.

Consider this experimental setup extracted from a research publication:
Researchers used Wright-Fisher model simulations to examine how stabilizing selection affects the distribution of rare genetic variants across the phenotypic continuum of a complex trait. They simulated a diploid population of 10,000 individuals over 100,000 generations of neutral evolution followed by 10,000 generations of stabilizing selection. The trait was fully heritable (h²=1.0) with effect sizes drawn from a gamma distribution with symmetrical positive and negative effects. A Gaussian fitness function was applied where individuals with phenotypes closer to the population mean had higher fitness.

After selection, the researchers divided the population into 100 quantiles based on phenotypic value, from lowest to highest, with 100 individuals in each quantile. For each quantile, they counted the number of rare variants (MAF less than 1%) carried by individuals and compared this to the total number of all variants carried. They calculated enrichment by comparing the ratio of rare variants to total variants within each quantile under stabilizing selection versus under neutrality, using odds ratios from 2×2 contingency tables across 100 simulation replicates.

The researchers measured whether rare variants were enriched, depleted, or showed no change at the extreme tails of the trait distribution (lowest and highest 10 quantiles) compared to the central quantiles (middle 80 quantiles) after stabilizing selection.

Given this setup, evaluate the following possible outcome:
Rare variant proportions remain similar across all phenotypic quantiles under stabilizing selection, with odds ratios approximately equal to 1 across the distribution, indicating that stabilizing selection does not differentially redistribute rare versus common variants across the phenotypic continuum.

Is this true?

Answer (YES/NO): NO